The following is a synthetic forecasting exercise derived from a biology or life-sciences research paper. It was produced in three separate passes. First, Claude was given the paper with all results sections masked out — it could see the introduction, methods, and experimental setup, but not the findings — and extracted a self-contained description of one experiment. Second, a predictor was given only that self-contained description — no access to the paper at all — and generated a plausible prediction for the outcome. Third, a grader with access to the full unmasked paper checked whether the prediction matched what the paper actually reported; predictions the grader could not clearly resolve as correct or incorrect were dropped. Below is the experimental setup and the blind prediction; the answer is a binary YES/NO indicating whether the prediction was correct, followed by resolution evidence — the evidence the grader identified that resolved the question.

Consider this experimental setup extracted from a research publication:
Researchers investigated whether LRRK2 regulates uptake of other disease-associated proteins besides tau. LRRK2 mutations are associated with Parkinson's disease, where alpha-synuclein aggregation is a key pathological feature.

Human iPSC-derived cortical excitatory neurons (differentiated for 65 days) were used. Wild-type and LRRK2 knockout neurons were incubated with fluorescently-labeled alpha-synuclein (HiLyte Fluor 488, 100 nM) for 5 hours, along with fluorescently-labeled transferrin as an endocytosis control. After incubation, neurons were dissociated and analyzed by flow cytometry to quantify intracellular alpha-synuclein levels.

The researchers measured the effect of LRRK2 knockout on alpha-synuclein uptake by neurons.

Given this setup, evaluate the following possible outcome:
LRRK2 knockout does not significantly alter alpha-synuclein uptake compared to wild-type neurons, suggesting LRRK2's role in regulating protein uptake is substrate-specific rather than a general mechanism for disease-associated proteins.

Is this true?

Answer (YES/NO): NO